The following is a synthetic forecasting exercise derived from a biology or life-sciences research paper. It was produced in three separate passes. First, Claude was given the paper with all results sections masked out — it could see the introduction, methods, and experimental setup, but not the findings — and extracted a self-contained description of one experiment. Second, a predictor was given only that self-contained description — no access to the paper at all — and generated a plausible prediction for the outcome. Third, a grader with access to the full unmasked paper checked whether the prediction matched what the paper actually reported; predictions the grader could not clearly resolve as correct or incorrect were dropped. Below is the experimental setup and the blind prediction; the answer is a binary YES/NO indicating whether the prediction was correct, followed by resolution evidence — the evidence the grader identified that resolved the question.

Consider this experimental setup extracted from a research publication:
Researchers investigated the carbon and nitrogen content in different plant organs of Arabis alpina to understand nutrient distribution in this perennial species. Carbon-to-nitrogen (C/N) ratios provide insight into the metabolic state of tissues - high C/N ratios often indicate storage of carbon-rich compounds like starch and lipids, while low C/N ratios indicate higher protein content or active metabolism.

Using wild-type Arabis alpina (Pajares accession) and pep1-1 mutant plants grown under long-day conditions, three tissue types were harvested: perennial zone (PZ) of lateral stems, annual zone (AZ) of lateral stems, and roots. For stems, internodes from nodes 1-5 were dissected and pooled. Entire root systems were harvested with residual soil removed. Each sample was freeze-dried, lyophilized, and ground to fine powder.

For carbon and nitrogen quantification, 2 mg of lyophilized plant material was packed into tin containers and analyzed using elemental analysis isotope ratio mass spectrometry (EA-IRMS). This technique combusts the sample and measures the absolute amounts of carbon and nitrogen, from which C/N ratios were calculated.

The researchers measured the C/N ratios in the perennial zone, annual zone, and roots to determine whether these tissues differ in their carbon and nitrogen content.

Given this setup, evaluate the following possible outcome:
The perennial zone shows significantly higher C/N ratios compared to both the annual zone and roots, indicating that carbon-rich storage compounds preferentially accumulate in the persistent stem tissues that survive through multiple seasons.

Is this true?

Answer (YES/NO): NO